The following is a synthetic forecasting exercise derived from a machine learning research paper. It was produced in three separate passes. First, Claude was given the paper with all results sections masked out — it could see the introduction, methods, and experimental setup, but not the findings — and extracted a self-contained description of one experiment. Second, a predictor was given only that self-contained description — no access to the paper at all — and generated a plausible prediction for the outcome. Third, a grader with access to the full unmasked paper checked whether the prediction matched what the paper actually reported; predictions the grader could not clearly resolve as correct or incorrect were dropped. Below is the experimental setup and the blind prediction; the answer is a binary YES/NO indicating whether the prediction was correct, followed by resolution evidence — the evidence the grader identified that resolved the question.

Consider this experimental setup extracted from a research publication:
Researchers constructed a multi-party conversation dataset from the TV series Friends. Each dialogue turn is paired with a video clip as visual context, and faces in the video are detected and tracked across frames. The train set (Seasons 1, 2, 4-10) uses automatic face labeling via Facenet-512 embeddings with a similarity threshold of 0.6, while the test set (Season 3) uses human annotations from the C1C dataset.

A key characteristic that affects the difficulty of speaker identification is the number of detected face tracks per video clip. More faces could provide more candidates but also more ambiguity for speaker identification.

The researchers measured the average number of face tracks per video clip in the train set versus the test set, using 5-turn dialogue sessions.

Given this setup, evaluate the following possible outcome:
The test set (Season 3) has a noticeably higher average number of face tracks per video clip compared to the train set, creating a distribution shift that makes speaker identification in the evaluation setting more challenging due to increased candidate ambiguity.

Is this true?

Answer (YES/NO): NO